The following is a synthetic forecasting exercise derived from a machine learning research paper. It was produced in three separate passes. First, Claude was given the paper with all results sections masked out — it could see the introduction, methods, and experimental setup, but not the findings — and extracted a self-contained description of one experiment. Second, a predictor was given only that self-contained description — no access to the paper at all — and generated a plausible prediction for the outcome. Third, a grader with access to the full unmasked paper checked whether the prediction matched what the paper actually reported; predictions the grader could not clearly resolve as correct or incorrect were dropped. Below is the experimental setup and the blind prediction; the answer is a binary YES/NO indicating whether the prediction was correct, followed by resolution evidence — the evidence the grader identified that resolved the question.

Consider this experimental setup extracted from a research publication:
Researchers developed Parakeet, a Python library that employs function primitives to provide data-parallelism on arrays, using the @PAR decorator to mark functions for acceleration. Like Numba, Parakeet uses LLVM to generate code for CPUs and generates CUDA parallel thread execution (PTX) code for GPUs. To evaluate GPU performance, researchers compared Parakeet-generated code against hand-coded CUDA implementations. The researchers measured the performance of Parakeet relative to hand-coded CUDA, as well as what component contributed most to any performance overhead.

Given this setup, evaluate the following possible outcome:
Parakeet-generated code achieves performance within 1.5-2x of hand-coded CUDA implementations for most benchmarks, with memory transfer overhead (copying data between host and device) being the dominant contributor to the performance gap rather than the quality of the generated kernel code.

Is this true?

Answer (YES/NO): NO